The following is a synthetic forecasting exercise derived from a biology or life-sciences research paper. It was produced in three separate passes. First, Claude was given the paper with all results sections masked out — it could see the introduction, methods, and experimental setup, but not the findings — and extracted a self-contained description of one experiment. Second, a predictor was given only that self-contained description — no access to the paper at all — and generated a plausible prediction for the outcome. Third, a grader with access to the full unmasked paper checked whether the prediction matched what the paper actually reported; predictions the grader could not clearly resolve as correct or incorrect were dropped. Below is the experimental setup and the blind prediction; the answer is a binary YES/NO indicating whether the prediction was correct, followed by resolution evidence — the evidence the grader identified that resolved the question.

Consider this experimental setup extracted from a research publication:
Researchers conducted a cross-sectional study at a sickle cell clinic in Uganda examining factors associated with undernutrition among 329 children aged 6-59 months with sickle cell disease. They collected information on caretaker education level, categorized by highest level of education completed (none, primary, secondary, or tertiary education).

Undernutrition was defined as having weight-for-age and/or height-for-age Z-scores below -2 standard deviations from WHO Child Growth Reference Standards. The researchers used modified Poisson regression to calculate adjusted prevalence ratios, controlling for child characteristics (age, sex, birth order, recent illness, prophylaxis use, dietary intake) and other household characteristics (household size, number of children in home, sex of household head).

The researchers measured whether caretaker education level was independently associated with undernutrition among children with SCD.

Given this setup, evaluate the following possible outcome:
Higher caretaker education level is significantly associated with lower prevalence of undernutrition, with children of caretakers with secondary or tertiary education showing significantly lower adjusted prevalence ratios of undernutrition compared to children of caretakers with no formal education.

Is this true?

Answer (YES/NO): NO